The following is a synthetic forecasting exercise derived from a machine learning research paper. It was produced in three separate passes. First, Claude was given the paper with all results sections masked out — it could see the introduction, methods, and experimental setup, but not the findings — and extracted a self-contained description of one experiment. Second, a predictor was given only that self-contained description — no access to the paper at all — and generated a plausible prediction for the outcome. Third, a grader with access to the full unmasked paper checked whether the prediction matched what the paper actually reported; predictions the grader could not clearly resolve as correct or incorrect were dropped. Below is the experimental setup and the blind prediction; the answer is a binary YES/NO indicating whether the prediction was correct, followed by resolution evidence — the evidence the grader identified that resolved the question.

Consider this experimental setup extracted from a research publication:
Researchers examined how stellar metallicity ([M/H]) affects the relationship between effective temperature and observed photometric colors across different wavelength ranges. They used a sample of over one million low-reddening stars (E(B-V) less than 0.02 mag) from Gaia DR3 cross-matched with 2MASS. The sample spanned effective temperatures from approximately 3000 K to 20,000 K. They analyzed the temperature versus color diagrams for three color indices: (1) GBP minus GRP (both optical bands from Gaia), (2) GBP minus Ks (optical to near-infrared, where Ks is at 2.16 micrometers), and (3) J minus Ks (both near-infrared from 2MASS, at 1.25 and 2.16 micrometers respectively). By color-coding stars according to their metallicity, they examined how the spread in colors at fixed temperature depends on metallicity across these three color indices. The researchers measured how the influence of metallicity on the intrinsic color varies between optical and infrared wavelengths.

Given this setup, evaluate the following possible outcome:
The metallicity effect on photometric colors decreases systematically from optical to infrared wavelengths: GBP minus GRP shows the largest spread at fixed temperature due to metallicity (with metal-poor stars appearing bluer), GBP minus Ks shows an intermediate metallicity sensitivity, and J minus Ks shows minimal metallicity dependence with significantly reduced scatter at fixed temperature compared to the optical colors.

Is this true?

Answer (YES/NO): YES